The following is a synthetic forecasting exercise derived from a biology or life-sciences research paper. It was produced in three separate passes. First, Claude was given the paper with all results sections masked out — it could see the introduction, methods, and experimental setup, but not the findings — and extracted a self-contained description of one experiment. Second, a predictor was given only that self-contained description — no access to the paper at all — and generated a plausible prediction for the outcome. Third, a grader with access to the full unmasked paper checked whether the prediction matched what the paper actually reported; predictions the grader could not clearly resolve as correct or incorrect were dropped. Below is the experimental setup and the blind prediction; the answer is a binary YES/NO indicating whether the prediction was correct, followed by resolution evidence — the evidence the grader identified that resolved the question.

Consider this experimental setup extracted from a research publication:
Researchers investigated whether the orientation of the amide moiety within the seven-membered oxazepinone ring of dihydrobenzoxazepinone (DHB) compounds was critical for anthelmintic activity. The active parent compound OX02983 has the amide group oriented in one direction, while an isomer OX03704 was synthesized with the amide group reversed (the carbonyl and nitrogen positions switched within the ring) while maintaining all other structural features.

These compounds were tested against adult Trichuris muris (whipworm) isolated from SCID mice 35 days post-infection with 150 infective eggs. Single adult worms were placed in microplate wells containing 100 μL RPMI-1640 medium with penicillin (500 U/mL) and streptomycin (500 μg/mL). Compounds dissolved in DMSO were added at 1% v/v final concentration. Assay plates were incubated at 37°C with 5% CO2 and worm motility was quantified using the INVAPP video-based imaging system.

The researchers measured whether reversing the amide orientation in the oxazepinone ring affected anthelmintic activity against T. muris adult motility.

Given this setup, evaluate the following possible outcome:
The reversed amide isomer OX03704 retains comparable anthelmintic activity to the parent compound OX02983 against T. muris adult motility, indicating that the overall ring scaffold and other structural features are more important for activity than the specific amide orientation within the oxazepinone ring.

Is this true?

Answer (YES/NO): NO